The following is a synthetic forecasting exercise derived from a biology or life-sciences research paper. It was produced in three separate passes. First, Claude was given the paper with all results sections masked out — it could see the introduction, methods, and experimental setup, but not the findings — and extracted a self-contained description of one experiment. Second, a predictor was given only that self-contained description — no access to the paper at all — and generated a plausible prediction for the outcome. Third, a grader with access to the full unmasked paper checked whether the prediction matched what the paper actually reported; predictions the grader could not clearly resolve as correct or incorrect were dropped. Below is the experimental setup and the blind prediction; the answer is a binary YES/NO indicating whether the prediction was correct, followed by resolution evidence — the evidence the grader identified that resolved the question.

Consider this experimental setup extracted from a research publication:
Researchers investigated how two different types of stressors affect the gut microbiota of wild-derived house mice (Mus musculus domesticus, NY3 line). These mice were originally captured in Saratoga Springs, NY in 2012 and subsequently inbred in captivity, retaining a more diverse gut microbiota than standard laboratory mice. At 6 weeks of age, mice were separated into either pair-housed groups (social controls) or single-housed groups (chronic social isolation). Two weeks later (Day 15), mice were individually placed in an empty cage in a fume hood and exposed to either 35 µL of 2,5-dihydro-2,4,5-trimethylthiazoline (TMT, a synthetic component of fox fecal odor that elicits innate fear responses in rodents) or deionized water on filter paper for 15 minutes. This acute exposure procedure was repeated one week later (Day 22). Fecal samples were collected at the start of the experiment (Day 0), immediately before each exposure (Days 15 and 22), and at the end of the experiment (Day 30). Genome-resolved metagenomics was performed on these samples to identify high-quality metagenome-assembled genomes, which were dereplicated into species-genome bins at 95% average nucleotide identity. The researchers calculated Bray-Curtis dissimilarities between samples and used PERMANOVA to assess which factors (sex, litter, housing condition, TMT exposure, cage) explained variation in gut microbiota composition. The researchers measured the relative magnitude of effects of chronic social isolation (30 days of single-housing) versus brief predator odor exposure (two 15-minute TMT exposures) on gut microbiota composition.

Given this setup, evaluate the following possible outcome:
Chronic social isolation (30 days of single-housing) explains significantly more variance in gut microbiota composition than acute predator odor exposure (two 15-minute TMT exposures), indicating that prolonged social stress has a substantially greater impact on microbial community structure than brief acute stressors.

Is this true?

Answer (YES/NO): NO